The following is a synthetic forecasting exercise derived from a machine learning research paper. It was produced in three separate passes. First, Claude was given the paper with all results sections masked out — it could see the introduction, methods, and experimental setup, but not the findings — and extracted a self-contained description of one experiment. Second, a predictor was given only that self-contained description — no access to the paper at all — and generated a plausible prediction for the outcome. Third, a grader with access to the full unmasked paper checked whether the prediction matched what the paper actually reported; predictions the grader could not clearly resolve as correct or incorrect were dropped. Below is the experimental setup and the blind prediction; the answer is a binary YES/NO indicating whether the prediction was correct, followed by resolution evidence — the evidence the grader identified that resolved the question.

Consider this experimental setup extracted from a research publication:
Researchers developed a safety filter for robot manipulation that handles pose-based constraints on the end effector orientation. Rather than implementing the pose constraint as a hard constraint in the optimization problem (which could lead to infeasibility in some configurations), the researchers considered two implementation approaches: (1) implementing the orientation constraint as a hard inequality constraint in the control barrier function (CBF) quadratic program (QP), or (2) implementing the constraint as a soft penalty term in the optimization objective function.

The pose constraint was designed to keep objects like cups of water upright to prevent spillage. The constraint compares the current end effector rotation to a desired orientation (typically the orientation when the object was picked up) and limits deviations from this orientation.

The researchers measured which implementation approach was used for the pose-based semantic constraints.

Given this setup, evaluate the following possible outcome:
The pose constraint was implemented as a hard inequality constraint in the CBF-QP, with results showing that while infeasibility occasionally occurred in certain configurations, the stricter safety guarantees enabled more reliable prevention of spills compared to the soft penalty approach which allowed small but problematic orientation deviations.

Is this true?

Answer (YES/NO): NO